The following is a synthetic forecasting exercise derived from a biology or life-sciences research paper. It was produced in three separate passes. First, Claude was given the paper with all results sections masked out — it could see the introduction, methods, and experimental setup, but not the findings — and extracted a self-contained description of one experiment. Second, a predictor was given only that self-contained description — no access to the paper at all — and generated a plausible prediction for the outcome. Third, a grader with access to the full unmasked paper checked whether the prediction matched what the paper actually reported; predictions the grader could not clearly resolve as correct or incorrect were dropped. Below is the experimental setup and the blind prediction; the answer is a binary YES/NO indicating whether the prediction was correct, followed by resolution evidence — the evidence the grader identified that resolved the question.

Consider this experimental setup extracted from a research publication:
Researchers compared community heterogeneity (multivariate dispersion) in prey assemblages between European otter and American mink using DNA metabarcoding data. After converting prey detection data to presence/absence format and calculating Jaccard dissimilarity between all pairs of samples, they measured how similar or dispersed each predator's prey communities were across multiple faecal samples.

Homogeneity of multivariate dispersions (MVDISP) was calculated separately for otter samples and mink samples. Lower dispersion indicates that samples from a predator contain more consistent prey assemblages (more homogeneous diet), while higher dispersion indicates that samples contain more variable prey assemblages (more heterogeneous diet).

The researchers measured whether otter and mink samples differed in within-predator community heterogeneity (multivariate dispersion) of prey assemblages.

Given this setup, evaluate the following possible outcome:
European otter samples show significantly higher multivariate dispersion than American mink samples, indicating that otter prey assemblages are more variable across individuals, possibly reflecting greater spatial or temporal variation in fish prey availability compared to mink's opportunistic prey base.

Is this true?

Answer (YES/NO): NO